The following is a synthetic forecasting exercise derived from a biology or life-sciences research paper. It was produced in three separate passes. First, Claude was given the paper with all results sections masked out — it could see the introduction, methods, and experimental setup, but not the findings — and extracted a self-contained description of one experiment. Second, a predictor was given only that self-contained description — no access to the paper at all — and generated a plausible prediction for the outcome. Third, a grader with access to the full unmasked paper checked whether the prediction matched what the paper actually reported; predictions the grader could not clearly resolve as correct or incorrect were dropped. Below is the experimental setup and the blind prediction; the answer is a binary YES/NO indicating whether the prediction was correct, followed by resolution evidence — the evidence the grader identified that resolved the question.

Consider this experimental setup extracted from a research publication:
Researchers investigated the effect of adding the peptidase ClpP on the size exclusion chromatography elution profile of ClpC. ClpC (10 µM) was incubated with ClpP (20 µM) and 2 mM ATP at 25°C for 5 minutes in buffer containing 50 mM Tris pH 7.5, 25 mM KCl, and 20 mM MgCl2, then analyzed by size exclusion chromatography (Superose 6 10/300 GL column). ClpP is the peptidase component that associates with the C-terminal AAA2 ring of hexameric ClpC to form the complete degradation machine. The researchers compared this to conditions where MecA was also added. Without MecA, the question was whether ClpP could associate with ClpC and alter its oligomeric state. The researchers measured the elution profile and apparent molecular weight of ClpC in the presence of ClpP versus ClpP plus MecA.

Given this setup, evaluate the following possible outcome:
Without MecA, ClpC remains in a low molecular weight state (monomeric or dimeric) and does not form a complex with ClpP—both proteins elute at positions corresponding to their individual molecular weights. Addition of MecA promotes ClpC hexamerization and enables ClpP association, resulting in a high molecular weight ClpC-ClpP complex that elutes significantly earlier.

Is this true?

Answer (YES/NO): NO